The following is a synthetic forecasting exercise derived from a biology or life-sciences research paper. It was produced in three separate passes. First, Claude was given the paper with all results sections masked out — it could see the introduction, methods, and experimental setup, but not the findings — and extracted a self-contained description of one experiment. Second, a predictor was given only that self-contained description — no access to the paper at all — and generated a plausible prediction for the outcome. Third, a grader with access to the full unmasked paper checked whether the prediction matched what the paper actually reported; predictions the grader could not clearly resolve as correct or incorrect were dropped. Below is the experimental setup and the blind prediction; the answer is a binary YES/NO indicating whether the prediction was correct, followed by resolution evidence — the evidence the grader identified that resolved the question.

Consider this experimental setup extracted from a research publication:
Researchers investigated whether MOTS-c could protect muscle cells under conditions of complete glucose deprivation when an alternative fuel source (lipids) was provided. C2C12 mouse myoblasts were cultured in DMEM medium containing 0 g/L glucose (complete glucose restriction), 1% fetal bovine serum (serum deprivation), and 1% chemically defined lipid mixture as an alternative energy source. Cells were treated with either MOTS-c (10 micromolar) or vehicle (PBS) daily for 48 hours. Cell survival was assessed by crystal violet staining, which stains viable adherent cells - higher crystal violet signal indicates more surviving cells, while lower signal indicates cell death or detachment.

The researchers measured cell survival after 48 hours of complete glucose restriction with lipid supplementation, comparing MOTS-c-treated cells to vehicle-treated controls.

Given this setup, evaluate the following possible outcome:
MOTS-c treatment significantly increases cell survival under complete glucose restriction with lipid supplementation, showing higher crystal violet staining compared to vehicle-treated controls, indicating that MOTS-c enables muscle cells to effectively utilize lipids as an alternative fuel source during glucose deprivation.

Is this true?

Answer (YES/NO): YES